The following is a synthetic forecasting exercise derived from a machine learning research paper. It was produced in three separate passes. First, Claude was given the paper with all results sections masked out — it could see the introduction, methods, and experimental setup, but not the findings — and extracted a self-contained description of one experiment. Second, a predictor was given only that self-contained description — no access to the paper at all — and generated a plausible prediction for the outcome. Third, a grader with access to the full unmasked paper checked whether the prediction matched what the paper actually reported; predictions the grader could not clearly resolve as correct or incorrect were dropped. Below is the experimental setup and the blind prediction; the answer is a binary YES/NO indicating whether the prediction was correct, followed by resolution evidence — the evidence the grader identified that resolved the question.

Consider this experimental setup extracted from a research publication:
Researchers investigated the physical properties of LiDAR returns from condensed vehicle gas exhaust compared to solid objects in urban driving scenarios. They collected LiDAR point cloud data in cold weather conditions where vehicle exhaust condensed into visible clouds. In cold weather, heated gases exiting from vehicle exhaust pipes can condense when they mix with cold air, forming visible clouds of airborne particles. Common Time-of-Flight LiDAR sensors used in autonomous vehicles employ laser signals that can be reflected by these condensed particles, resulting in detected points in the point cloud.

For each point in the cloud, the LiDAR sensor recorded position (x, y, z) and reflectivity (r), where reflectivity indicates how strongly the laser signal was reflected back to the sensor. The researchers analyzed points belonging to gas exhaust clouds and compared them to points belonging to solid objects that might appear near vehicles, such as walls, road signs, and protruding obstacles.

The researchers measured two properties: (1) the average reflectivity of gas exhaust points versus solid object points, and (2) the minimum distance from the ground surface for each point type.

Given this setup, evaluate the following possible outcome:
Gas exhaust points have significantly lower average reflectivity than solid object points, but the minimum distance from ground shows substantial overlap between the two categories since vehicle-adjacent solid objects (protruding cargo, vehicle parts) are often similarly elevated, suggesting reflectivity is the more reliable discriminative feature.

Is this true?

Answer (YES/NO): NO